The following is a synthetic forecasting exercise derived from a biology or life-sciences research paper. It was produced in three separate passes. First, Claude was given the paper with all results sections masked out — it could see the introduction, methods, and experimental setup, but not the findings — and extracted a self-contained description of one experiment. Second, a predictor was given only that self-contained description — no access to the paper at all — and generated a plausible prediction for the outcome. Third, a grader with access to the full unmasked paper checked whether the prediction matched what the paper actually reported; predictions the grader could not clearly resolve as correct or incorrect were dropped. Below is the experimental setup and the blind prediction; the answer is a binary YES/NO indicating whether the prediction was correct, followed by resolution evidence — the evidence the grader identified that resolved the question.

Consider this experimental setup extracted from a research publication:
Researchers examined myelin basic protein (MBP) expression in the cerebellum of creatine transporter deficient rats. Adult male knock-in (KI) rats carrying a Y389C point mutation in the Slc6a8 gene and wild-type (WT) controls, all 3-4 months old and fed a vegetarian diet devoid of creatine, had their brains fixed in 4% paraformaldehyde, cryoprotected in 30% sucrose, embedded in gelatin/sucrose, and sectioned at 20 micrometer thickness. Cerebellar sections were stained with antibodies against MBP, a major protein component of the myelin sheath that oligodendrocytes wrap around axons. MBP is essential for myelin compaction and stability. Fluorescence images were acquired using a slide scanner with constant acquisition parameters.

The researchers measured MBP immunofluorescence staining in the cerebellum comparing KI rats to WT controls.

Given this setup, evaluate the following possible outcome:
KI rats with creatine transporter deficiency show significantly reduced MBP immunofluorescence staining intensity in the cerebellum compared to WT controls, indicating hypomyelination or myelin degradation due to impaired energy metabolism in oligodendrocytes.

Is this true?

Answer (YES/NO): NO